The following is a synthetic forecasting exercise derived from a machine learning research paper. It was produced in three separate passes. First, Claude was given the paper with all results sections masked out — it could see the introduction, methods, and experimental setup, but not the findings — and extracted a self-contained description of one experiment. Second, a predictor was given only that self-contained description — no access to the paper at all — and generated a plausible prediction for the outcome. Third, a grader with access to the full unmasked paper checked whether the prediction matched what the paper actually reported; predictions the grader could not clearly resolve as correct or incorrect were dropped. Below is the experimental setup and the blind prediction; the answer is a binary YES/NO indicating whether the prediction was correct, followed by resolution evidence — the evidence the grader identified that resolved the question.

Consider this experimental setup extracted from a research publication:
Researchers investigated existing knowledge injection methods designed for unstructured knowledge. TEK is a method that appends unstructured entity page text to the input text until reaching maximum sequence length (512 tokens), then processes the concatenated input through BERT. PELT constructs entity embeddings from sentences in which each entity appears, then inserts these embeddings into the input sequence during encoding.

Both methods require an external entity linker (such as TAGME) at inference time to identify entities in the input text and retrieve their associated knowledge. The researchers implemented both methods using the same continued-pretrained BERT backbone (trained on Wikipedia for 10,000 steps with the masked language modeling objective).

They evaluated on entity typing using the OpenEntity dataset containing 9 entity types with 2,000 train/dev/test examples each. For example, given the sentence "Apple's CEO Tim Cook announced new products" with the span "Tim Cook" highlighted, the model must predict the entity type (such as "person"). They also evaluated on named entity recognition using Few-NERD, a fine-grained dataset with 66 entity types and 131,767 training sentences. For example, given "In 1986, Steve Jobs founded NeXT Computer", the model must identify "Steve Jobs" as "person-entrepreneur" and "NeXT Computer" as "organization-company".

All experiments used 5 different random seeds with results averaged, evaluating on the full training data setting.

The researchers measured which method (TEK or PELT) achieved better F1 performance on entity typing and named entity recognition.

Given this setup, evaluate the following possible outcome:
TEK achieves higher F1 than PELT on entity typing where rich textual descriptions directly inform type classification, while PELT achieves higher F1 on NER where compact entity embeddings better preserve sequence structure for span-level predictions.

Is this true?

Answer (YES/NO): NO